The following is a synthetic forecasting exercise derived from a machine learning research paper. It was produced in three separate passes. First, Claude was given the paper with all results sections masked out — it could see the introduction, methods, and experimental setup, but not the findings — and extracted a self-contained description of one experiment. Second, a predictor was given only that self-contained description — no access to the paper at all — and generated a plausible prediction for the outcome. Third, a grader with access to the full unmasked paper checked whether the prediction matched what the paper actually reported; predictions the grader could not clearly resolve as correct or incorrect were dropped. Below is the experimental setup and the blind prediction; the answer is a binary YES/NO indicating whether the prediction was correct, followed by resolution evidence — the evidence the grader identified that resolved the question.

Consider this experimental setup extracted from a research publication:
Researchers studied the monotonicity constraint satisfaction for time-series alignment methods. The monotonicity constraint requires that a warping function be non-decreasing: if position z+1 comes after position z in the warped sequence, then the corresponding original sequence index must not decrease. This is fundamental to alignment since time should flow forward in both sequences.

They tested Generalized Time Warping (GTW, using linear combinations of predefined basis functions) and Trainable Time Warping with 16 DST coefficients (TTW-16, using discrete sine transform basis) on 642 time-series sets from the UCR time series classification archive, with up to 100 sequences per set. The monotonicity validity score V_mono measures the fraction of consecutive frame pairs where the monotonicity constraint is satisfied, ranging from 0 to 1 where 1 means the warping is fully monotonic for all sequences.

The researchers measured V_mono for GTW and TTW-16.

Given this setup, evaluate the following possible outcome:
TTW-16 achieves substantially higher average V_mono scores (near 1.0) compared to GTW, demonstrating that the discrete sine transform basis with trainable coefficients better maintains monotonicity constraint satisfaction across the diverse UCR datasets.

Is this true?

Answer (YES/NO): NO